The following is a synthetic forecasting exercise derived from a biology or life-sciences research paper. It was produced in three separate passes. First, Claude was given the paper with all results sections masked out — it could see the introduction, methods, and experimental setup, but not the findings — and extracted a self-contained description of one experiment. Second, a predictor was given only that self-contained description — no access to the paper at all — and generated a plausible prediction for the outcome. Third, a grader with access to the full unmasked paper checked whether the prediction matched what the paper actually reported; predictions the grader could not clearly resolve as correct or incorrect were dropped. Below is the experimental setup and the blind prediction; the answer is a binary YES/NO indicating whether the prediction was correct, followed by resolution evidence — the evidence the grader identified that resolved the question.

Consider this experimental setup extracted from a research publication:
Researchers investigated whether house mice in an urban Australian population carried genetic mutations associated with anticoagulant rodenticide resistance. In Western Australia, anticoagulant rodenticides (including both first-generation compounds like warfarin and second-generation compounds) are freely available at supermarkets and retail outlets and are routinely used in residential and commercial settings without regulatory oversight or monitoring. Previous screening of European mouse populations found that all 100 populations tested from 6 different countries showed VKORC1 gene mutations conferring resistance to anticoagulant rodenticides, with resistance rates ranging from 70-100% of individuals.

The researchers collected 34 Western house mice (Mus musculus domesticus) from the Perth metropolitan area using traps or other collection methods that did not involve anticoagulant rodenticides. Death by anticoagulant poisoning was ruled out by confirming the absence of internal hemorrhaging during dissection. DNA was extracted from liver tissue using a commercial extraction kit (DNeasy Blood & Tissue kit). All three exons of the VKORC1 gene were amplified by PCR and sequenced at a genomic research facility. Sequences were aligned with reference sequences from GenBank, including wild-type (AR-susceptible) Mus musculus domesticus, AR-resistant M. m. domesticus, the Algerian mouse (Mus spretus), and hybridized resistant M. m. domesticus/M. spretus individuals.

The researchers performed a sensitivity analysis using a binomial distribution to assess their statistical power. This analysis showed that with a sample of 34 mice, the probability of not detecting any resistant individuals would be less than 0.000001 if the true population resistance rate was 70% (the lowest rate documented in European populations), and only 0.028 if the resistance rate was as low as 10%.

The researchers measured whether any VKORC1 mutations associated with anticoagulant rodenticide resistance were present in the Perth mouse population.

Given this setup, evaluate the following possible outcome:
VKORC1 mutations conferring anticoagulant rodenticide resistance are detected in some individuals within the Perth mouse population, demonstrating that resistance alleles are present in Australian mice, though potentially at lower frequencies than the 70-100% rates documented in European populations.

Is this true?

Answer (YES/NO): NO